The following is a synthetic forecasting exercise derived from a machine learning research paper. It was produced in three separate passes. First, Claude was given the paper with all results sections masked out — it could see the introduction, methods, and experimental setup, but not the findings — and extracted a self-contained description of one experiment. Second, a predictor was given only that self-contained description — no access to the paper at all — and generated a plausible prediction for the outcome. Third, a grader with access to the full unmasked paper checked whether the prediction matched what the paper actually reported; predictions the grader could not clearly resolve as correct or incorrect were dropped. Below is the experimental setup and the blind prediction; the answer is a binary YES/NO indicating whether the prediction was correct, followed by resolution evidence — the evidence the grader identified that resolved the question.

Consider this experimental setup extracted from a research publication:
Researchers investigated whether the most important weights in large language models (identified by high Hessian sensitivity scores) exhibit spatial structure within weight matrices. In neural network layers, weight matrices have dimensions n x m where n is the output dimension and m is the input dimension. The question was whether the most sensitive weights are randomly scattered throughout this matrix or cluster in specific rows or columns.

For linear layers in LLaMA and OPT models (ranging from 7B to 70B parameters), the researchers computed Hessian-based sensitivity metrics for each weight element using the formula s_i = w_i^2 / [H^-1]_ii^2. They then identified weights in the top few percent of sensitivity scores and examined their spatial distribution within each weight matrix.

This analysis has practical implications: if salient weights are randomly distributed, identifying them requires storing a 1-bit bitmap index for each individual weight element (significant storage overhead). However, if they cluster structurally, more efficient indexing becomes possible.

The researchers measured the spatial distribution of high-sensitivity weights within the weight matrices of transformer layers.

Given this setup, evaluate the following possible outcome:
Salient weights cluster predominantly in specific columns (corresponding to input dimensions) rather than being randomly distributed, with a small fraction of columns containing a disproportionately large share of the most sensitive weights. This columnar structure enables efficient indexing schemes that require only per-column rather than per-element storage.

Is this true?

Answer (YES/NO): YES